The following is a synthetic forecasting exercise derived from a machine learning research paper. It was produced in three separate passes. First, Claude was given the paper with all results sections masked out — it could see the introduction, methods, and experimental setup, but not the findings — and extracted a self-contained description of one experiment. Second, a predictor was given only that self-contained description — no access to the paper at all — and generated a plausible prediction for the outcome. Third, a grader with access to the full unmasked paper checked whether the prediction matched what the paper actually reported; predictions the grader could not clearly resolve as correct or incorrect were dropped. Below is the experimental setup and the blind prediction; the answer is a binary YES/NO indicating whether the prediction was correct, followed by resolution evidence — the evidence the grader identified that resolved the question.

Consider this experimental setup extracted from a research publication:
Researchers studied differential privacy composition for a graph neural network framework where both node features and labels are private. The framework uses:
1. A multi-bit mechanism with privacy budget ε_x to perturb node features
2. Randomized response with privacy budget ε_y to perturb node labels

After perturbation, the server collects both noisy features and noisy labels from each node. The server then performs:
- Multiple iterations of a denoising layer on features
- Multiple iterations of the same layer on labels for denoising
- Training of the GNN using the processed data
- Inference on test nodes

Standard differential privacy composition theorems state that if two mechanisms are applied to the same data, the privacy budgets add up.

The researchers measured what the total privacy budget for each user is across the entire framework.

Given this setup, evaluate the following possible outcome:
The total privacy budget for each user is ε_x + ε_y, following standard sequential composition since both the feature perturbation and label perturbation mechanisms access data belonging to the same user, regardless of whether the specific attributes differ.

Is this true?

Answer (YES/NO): YES